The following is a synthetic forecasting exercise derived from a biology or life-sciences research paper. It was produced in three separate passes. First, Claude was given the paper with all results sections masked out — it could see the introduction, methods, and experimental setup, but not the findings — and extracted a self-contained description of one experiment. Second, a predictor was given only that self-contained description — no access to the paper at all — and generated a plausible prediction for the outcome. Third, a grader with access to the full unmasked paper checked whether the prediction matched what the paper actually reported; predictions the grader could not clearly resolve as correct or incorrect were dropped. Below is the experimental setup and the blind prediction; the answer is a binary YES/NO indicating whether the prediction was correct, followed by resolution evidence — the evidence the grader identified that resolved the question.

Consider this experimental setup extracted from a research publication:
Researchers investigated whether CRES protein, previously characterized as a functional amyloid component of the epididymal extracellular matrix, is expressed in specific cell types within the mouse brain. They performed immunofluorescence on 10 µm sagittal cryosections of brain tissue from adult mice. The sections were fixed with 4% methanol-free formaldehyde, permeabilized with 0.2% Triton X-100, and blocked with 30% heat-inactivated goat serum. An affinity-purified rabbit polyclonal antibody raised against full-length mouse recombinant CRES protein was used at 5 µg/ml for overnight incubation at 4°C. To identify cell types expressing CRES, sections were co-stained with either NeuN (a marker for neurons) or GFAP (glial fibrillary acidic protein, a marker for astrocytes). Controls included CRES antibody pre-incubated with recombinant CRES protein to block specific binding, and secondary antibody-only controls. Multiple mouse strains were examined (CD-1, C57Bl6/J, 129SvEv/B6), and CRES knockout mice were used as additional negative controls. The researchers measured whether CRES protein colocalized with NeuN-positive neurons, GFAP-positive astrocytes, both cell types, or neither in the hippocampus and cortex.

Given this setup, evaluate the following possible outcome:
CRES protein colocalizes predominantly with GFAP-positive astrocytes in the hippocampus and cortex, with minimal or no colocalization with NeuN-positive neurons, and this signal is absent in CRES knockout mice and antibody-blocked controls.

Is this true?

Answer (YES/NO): NO